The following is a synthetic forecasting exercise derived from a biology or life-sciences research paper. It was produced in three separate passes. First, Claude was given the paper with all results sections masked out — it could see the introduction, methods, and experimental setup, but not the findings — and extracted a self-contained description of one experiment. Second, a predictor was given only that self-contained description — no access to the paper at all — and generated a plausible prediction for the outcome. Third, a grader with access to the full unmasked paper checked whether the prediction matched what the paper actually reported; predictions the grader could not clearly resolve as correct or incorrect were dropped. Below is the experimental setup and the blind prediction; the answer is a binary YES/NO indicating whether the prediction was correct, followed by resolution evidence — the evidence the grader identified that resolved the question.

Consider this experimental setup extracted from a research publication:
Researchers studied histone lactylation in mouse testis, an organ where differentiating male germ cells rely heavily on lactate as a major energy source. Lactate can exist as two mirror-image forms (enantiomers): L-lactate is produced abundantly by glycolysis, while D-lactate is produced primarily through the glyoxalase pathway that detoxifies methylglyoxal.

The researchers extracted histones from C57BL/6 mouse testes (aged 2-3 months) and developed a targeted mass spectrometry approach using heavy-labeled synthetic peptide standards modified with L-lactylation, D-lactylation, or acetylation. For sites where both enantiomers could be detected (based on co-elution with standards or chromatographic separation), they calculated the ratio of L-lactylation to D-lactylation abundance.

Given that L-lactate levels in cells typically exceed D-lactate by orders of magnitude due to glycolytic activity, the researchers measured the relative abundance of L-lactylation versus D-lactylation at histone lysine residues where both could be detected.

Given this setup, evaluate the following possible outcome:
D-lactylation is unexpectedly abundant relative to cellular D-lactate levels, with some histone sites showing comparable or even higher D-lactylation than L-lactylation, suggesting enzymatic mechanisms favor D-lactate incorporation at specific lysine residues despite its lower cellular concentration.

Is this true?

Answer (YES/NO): NO